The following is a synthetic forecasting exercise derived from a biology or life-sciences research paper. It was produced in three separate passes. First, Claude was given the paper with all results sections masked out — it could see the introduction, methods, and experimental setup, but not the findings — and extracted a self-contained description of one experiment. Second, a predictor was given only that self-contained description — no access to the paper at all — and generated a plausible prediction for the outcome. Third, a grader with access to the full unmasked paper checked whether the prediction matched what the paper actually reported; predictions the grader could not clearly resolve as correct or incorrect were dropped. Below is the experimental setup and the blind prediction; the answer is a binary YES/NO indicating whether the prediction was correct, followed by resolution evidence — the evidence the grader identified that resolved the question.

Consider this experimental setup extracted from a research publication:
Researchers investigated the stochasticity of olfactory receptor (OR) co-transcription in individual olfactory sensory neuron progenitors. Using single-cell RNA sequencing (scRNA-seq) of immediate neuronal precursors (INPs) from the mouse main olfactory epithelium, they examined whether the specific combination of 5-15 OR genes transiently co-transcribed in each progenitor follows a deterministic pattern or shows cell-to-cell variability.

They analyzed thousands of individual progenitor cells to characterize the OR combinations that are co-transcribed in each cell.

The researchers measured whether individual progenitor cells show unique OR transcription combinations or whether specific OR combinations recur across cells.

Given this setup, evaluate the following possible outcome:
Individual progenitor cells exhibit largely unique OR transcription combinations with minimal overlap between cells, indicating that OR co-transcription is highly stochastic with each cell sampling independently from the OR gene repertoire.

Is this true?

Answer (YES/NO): YES